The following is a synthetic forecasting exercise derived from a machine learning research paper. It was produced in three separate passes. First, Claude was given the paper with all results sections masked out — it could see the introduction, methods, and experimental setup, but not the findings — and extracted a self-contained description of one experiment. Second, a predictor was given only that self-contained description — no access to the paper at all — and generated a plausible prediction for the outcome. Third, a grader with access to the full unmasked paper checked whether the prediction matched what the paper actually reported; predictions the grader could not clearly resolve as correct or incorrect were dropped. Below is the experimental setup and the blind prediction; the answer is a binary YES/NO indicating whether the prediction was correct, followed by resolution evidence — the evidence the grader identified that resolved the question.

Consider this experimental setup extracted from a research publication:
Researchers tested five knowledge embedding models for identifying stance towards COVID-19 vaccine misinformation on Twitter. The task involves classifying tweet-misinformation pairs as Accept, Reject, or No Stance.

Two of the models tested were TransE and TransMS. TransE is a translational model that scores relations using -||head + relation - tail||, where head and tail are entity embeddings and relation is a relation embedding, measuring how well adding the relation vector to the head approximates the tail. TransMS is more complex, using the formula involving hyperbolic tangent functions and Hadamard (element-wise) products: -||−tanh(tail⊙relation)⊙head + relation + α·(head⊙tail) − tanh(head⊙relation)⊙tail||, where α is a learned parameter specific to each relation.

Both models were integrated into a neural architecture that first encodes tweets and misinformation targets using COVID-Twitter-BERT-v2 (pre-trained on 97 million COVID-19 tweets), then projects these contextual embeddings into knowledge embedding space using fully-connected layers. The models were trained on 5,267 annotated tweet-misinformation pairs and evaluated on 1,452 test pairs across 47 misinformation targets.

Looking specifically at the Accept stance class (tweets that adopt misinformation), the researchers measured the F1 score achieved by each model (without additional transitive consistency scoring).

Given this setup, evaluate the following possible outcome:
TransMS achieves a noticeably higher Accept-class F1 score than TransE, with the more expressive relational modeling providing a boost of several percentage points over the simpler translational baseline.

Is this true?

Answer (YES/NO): YES